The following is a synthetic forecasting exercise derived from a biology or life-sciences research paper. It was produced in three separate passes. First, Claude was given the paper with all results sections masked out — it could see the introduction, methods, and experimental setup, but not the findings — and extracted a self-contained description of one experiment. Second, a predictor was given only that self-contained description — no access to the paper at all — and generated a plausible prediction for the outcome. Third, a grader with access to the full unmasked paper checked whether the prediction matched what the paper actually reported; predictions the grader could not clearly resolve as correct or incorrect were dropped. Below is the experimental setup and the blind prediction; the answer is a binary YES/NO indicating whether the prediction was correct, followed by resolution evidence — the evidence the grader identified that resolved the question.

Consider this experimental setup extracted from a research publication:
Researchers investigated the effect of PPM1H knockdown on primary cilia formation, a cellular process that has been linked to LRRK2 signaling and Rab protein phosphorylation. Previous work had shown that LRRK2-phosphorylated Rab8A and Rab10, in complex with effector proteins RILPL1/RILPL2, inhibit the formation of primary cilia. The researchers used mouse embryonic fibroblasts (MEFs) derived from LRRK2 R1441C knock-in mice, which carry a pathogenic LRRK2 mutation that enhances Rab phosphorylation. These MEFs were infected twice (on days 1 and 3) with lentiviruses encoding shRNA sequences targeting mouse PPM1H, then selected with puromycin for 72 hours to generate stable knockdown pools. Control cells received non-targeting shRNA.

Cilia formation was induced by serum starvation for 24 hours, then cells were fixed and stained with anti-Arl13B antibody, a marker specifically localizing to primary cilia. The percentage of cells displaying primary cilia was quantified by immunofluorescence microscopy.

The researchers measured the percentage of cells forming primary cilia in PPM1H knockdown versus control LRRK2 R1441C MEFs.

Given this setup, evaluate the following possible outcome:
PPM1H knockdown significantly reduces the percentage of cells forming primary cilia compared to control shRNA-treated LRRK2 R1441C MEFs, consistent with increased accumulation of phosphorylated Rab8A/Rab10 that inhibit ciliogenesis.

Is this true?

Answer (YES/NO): YES